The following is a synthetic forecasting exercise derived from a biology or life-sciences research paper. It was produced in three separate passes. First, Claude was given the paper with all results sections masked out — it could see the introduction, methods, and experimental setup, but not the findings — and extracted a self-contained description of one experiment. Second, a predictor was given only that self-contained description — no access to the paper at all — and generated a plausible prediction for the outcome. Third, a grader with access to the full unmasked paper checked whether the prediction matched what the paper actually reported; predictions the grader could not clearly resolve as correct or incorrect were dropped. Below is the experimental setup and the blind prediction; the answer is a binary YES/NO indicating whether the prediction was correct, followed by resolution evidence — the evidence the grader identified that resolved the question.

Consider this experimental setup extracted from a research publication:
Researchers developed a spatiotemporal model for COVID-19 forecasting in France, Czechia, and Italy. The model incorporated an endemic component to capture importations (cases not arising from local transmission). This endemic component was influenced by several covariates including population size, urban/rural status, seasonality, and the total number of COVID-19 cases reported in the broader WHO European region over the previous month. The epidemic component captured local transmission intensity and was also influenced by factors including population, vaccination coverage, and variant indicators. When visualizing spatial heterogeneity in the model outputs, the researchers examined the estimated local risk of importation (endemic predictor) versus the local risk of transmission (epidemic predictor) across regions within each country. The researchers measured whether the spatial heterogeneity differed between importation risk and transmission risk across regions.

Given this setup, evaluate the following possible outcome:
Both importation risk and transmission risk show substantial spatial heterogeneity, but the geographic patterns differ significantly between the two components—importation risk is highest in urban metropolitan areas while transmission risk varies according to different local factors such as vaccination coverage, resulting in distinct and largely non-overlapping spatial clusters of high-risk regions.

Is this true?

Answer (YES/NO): NO